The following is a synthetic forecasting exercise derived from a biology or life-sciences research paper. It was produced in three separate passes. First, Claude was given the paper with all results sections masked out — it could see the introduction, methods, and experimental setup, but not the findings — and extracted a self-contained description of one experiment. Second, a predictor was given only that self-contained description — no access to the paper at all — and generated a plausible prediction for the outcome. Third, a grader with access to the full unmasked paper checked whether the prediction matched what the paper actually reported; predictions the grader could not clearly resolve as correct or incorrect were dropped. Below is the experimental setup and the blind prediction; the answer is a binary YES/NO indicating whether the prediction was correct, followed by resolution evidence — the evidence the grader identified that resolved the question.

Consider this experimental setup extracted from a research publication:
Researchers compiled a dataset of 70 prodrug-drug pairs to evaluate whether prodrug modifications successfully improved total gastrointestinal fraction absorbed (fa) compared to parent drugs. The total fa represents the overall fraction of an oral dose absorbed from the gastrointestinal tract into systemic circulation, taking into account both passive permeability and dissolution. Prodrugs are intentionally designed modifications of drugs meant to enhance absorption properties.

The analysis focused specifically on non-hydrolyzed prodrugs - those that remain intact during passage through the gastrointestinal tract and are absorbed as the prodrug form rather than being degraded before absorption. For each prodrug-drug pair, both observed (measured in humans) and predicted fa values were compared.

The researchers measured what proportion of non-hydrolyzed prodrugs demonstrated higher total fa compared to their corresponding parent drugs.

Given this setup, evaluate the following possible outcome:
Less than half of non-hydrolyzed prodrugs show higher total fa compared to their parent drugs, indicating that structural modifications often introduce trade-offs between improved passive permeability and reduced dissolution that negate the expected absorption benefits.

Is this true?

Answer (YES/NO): YES